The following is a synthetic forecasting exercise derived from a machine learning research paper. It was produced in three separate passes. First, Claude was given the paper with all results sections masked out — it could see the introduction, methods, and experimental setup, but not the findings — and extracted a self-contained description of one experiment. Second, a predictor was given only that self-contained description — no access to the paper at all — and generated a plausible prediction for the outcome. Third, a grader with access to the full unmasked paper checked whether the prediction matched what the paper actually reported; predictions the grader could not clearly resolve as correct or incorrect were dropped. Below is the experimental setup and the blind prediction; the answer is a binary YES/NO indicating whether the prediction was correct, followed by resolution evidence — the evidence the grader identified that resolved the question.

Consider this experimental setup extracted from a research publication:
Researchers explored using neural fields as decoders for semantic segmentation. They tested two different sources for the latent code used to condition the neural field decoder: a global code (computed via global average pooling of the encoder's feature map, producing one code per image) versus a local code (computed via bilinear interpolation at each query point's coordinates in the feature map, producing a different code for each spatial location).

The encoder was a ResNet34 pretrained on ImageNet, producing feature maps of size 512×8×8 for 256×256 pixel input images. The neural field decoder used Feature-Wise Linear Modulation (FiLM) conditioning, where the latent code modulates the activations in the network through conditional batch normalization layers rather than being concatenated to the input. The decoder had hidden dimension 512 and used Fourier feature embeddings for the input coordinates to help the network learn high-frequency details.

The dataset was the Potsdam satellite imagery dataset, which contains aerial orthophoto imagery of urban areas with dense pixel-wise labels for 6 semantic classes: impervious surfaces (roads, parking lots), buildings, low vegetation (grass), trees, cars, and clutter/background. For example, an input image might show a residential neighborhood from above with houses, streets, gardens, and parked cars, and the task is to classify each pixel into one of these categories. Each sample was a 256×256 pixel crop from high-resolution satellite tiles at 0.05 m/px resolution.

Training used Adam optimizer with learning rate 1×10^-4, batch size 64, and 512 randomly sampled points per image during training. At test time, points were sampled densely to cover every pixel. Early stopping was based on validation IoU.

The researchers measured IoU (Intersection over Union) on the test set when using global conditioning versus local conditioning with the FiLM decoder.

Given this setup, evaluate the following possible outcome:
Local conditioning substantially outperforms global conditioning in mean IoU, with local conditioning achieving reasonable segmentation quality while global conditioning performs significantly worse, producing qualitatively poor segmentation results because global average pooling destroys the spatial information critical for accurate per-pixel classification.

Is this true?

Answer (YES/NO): NO